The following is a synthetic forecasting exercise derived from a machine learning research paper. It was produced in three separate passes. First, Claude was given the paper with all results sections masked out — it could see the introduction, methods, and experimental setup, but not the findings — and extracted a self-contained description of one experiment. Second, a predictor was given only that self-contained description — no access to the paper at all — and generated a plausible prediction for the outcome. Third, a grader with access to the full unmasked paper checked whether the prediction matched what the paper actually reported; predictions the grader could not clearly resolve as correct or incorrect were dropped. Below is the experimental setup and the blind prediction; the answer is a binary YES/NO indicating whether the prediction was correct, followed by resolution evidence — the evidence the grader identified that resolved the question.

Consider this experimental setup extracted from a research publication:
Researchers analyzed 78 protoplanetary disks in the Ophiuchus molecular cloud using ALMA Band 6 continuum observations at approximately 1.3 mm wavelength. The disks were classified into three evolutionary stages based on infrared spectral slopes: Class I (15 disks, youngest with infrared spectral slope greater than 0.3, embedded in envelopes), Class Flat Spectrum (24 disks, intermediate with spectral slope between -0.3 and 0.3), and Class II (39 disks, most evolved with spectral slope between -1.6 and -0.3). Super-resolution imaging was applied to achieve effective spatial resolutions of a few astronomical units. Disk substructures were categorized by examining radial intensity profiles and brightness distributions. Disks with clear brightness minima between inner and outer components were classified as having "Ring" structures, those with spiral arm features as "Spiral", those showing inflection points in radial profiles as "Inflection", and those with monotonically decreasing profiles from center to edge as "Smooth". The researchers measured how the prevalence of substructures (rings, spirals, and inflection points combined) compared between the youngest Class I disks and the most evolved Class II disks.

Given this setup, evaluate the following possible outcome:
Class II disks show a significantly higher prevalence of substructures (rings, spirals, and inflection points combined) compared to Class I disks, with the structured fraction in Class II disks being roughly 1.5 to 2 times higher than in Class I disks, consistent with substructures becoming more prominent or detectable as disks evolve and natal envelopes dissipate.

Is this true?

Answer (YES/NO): NO